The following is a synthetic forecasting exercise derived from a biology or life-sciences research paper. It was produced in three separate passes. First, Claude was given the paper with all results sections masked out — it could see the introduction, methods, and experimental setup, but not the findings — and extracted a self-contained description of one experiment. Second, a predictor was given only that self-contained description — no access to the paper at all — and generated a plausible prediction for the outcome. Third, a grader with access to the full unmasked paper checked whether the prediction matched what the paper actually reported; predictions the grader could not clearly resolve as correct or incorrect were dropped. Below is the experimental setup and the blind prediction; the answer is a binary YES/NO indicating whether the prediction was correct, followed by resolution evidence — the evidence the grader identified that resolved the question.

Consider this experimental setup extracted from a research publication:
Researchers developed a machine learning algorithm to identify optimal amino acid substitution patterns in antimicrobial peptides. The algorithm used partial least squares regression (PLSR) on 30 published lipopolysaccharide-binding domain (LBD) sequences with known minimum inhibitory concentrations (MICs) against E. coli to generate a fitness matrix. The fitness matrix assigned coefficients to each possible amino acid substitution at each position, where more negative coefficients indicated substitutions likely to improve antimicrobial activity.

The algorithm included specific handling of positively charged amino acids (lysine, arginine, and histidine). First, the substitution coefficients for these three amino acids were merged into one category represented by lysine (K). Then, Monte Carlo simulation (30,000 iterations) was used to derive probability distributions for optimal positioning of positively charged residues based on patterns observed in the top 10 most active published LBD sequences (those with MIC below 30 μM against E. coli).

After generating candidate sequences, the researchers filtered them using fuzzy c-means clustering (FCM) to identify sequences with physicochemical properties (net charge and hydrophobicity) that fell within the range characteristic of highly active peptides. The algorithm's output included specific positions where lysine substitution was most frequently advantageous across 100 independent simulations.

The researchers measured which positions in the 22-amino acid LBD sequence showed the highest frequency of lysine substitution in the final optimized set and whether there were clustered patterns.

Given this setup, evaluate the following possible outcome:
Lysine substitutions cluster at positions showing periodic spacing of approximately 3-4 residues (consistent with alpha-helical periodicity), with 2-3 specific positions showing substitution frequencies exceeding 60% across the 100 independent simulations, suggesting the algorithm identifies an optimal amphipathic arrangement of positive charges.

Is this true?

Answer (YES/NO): NO